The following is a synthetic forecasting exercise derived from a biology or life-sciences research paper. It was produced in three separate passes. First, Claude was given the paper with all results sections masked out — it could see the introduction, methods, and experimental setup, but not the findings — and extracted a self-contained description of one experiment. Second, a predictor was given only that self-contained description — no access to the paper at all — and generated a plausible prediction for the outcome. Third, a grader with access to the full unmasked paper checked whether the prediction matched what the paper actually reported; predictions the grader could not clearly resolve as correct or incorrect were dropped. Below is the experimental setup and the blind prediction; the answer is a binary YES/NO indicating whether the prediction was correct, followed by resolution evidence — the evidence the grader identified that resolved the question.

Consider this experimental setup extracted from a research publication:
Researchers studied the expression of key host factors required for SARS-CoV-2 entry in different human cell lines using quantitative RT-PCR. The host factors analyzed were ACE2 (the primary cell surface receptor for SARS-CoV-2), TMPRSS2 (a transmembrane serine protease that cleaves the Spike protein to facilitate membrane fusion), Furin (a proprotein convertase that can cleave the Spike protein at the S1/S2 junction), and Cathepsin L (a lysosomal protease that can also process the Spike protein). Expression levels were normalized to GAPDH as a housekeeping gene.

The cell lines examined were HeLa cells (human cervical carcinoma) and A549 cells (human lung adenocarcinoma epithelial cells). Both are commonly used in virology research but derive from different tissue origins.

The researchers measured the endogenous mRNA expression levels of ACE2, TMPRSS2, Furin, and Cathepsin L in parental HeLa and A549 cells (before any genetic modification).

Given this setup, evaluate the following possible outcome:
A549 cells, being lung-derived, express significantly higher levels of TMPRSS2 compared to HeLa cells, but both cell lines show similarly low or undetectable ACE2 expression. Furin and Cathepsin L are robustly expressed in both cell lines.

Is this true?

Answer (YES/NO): NO